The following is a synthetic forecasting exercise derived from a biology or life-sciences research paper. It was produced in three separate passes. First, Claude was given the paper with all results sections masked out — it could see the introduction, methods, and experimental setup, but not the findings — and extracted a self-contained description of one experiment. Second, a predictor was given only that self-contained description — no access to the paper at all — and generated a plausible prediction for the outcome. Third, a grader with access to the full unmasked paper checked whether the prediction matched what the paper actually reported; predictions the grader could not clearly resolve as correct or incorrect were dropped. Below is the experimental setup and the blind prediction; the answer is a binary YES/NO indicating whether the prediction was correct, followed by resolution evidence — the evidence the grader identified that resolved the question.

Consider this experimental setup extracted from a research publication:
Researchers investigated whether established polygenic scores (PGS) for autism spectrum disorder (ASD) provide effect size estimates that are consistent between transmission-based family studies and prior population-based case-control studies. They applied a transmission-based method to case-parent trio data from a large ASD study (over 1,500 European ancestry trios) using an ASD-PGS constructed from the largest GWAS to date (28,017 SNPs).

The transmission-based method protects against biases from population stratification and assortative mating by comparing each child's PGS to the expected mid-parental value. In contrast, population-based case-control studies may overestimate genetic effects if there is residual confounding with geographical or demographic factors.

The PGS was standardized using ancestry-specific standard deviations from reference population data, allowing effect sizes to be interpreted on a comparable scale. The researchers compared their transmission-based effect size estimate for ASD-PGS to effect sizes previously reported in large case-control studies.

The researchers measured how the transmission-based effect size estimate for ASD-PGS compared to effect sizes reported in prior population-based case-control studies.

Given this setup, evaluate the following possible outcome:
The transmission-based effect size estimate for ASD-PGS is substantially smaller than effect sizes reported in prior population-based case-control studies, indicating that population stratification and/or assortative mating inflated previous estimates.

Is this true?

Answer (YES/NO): NO